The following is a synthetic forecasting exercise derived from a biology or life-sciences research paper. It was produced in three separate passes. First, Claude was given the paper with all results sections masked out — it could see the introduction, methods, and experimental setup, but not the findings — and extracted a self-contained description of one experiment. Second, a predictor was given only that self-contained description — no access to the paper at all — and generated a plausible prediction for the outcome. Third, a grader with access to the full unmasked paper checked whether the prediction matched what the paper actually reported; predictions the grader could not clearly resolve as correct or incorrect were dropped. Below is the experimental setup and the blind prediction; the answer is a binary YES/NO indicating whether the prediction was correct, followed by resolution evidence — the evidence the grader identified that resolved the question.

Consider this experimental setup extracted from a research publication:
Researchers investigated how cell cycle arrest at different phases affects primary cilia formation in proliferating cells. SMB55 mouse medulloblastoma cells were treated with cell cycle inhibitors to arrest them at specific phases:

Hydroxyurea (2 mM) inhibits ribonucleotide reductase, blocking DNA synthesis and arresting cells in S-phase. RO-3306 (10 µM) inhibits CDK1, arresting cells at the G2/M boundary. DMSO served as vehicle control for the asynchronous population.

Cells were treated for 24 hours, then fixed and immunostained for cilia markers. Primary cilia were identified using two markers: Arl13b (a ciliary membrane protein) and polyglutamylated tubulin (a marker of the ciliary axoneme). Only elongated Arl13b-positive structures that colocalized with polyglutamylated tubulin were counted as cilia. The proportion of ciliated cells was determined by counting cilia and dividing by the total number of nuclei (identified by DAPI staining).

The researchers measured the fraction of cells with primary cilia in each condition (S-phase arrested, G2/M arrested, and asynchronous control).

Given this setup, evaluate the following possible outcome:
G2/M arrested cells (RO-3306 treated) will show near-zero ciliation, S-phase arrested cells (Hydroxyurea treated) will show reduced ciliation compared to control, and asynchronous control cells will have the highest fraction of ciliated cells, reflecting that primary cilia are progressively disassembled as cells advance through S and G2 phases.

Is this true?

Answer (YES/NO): NO